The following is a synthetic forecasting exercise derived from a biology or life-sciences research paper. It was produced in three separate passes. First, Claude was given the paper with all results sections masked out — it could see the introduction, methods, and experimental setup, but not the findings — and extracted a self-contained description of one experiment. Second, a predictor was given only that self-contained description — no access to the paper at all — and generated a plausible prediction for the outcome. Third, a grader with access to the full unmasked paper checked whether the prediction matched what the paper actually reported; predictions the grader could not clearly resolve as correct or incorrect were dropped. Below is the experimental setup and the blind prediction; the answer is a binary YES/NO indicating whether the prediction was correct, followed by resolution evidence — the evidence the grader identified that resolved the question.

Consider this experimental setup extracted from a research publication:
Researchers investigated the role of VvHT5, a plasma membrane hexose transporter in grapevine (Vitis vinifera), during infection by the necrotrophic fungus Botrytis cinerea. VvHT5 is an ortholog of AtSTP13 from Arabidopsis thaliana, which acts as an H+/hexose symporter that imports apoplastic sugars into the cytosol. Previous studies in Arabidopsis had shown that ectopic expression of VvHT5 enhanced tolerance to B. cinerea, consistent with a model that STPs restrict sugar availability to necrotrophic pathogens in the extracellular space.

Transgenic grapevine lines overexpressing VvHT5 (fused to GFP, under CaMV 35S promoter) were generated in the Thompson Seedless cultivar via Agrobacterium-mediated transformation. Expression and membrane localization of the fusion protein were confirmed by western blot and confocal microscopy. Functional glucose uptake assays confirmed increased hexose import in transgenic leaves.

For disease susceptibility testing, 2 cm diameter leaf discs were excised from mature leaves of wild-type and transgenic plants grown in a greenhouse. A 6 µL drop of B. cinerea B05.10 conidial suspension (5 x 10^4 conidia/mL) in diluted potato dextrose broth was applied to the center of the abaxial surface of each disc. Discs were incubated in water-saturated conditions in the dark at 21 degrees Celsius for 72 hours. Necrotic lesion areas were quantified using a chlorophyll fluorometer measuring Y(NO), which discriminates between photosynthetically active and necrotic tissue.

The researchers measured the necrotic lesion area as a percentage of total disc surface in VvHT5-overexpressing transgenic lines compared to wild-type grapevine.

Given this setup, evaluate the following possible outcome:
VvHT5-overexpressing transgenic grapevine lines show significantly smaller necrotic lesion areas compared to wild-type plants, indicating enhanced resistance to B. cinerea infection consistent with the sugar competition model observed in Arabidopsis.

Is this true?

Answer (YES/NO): NO